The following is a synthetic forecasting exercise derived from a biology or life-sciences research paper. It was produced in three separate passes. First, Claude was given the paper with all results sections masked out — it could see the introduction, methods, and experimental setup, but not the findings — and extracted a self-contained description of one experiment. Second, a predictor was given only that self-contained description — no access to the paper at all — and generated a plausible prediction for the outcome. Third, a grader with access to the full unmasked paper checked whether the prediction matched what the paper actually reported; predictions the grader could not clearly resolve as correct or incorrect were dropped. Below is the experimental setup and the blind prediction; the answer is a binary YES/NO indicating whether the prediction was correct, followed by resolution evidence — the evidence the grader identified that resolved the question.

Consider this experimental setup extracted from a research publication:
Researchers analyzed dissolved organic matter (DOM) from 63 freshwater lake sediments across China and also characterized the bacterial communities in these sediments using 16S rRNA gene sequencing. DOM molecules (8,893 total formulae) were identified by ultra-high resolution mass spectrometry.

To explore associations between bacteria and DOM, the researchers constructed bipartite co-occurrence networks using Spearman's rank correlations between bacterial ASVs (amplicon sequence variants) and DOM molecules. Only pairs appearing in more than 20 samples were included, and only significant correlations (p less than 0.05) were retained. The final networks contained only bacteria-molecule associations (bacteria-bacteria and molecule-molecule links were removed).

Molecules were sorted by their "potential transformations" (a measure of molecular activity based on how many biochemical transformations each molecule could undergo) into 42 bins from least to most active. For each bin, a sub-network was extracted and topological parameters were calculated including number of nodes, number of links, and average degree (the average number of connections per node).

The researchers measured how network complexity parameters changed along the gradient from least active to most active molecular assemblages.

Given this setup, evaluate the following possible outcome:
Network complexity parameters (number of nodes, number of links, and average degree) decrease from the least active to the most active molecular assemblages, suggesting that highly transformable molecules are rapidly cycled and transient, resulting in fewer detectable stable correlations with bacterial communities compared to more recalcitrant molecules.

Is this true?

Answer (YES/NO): NO